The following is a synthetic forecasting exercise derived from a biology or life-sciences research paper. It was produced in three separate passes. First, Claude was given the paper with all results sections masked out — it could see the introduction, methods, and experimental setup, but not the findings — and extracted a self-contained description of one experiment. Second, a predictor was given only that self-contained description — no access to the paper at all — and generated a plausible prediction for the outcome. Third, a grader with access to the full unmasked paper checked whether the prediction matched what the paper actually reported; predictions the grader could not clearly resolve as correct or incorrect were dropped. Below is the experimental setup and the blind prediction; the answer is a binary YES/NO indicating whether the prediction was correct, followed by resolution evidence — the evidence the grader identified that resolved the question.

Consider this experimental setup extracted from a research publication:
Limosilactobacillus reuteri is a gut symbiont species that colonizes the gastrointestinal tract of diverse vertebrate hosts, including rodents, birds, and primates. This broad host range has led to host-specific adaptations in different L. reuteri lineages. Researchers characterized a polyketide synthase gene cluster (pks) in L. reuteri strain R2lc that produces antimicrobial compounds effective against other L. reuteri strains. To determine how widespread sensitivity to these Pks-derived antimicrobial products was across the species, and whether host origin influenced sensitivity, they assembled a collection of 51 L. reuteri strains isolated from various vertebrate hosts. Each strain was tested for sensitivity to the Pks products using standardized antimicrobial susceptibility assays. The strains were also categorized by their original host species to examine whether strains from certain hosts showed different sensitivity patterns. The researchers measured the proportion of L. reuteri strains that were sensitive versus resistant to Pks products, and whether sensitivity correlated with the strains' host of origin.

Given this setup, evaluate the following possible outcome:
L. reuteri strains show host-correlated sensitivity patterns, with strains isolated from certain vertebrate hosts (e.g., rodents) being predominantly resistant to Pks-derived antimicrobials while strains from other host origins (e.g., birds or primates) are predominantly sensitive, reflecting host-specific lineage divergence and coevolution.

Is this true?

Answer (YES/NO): NO